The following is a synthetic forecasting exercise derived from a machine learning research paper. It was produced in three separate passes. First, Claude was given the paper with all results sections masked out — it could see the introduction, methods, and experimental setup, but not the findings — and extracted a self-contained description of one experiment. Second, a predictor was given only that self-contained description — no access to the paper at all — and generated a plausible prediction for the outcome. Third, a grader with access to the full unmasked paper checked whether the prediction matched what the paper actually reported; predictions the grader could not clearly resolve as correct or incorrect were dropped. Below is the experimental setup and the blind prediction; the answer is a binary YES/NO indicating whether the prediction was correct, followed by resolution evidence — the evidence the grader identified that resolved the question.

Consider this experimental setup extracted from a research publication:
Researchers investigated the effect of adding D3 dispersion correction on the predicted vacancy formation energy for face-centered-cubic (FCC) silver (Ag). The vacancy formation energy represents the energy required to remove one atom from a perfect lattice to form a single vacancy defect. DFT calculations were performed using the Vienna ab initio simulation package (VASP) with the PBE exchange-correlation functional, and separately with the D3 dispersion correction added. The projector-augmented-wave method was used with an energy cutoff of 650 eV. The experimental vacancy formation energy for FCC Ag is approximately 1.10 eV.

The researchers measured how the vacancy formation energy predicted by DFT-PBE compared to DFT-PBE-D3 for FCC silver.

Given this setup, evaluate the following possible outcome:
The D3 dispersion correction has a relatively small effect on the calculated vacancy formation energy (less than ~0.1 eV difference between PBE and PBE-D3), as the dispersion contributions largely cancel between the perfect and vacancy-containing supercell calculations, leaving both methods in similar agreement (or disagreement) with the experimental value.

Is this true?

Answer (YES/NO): NO